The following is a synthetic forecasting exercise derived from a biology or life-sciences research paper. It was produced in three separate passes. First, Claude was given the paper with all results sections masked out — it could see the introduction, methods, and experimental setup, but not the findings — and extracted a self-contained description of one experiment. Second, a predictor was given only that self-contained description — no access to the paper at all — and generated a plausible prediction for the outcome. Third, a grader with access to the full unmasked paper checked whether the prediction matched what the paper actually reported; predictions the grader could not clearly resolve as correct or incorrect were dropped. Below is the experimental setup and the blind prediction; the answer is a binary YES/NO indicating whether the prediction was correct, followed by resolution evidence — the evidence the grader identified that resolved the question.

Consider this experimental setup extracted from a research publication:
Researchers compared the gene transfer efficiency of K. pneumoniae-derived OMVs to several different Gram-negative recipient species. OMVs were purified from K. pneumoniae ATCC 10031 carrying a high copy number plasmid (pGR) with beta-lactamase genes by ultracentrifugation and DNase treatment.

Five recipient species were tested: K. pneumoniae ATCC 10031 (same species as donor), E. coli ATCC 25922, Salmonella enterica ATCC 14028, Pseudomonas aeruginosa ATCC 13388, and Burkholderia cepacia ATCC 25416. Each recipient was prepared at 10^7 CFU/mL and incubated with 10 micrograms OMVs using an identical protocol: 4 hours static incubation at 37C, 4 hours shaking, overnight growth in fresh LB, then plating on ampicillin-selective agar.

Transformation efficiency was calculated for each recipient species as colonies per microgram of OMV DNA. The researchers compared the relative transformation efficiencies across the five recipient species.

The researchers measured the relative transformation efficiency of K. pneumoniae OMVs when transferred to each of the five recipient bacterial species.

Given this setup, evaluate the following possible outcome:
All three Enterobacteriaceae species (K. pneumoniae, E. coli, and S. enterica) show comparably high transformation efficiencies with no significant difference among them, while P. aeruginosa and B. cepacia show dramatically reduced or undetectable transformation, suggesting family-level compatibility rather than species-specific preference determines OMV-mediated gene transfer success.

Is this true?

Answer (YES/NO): NO